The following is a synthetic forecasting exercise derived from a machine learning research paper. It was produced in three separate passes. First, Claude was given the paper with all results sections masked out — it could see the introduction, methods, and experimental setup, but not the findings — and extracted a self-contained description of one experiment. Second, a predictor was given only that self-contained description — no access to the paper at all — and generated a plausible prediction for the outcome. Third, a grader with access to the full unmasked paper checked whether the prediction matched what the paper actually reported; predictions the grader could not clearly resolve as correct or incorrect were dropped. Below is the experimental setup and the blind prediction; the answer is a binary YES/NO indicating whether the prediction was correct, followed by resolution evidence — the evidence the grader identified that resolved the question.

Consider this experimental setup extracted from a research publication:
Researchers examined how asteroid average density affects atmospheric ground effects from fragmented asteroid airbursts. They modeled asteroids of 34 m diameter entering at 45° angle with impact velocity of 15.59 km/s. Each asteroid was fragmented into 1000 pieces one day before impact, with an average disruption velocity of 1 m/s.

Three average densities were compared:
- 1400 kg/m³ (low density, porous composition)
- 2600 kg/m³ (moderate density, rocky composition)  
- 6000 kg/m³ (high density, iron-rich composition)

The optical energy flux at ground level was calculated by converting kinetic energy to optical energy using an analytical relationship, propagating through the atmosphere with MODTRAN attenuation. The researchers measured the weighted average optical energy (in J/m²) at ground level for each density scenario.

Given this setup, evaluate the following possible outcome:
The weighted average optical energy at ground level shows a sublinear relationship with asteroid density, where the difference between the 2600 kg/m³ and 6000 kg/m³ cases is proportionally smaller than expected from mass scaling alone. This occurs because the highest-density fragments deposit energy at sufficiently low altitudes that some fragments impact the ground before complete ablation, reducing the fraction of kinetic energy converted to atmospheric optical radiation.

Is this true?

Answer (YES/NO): NO